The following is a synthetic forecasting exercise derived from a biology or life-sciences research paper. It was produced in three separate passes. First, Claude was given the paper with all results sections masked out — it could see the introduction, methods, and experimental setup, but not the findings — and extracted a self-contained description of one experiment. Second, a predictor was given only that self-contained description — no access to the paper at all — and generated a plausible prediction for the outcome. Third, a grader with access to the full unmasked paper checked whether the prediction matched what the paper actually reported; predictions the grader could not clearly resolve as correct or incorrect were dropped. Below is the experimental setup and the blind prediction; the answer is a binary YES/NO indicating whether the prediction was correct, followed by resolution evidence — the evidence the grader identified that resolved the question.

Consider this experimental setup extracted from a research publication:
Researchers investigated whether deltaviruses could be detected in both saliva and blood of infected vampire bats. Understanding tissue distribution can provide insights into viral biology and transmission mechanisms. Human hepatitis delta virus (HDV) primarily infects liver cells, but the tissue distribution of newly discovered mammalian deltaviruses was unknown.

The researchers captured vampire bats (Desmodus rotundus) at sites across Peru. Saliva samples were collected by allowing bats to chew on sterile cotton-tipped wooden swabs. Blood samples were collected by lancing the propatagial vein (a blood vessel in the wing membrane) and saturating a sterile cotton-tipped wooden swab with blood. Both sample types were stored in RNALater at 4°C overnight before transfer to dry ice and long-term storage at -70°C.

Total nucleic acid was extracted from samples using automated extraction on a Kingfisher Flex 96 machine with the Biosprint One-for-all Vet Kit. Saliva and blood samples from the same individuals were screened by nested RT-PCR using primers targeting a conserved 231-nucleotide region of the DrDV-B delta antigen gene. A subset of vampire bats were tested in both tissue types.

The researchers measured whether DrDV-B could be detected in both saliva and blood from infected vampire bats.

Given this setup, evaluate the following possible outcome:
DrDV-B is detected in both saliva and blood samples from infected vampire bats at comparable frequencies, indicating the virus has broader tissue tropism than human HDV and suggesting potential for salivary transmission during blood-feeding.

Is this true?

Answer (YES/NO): NO